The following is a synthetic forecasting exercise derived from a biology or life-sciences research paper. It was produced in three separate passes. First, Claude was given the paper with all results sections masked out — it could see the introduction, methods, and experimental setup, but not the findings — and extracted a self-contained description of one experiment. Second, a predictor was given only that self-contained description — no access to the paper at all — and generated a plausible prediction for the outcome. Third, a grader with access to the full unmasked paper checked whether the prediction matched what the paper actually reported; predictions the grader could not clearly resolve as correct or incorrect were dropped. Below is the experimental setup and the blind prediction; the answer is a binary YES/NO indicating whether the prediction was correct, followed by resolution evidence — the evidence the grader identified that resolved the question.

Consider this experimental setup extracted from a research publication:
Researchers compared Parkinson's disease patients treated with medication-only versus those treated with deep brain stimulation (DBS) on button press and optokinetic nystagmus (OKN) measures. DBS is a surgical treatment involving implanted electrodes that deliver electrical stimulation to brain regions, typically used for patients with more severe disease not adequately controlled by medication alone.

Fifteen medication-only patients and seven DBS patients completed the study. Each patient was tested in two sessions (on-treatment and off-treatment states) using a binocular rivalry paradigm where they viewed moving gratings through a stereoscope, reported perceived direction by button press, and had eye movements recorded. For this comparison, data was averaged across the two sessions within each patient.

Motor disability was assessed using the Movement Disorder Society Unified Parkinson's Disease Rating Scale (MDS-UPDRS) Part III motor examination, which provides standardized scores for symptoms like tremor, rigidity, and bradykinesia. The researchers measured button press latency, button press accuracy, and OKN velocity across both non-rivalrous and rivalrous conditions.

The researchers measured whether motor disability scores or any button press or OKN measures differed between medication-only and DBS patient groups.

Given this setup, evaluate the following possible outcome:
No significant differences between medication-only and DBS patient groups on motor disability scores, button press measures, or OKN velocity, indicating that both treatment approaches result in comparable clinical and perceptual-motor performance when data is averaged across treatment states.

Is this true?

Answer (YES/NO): YES